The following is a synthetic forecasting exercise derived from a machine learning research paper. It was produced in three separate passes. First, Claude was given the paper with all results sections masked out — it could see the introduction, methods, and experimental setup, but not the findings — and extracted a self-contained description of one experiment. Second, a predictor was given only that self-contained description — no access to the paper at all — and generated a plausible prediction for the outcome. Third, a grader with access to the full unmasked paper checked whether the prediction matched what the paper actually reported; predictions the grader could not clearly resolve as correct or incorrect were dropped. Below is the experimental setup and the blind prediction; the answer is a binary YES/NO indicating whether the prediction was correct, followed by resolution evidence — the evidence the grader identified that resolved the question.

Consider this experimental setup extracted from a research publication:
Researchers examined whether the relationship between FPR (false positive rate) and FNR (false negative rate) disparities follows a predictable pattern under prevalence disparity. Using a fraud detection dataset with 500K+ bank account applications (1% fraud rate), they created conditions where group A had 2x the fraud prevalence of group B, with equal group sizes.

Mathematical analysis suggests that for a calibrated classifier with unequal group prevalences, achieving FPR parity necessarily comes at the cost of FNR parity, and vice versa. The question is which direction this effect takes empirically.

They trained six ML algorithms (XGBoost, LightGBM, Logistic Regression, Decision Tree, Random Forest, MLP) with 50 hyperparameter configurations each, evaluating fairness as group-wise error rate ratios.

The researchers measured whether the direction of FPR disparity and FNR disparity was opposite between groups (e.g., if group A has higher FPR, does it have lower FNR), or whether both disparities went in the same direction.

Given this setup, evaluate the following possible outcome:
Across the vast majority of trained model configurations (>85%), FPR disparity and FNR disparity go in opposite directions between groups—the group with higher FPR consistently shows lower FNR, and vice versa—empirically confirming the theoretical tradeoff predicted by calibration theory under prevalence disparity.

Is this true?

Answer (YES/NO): YES